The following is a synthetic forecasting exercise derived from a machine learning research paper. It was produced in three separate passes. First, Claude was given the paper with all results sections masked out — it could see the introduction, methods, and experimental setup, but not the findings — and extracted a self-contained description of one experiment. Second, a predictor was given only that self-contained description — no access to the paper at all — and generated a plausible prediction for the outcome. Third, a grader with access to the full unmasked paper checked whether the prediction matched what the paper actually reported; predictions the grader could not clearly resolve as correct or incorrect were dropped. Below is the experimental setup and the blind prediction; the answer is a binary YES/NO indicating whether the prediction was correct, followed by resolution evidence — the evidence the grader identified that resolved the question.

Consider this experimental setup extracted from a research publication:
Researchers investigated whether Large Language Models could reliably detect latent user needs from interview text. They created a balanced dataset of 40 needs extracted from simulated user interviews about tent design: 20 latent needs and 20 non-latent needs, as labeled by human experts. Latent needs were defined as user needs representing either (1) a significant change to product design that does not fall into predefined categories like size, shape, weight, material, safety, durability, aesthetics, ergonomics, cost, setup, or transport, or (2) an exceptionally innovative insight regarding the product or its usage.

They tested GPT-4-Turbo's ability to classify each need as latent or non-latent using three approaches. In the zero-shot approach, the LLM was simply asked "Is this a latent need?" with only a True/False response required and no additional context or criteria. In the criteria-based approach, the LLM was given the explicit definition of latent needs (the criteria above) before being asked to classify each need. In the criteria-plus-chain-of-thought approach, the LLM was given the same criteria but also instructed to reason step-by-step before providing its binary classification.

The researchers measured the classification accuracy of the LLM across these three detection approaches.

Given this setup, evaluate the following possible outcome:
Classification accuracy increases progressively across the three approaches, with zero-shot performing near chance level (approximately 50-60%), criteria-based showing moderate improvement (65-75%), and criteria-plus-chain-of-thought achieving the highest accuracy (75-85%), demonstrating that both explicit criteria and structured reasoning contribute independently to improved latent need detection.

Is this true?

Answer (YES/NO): NO